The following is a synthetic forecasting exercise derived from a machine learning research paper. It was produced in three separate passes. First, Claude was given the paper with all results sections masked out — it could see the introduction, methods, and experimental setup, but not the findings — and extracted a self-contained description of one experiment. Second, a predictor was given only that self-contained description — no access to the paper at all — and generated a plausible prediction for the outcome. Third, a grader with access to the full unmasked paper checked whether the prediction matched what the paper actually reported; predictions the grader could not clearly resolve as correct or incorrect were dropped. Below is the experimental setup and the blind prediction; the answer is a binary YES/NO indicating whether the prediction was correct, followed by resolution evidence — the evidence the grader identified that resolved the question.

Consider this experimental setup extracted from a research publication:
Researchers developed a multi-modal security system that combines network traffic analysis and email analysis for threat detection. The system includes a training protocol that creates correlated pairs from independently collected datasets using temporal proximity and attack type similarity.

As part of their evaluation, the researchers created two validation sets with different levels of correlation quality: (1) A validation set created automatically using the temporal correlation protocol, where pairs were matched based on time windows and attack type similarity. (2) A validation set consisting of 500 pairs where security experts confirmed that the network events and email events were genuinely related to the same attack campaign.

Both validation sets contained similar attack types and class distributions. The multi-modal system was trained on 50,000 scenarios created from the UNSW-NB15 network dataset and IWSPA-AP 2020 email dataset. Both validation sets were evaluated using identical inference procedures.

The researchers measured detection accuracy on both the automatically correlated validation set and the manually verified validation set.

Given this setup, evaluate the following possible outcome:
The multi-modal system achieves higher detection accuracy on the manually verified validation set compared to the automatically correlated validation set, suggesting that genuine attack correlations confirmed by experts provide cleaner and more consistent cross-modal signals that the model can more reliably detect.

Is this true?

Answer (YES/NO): YES